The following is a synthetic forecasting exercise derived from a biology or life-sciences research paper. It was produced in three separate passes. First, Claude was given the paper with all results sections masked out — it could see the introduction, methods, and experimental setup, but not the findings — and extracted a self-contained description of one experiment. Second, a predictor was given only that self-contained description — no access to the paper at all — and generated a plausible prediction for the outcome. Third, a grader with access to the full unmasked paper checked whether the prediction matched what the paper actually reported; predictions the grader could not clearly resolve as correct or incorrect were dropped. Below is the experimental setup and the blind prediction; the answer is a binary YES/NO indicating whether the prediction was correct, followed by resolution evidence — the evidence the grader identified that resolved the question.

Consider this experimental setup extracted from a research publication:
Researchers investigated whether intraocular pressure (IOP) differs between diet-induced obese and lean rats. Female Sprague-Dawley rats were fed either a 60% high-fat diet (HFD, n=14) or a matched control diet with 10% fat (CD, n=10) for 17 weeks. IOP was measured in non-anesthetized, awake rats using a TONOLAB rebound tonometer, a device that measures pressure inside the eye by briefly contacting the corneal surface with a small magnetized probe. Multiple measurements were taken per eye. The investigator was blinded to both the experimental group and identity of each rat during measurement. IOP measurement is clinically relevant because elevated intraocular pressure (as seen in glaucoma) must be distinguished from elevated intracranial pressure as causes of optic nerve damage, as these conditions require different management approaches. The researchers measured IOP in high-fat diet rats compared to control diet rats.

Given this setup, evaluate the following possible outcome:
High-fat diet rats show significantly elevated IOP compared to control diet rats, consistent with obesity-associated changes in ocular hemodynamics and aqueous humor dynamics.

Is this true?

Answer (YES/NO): NO